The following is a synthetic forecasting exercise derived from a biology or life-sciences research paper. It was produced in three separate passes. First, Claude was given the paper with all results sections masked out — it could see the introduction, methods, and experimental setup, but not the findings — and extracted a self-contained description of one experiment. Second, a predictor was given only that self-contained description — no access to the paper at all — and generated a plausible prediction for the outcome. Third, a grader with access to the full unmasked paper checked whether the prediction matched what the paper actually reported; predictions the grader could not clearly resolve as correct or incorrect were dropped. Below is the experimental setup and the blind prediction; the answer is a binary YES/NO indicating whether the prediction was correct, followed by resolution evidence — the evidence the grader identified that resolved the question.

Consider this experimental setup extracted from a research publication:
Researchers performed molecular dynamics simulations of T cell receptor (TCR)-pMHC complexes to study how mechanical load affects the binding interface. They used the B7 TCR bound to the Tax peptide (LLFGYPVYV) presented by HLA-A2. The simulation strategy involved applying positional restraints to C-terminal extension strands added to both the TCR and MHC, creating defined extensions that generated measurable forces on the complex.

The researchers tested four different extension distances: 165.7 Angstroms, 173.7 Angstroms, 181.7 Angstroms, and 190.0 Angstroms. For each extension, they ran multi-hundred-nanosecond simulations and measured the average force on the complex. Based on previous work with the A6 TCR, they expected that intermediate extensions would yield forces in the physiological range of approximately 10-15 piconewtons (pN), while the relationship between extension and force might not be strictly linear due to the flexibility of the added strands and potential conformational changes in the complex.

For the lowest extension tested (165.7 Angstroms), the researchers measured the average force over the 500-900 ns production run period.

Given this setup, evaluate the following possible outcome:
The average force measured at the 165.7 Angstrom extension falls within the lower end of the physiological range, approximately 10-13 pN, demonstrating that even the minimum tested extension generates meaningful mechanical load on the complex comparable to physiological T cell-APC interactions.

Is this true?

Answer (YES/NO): NO